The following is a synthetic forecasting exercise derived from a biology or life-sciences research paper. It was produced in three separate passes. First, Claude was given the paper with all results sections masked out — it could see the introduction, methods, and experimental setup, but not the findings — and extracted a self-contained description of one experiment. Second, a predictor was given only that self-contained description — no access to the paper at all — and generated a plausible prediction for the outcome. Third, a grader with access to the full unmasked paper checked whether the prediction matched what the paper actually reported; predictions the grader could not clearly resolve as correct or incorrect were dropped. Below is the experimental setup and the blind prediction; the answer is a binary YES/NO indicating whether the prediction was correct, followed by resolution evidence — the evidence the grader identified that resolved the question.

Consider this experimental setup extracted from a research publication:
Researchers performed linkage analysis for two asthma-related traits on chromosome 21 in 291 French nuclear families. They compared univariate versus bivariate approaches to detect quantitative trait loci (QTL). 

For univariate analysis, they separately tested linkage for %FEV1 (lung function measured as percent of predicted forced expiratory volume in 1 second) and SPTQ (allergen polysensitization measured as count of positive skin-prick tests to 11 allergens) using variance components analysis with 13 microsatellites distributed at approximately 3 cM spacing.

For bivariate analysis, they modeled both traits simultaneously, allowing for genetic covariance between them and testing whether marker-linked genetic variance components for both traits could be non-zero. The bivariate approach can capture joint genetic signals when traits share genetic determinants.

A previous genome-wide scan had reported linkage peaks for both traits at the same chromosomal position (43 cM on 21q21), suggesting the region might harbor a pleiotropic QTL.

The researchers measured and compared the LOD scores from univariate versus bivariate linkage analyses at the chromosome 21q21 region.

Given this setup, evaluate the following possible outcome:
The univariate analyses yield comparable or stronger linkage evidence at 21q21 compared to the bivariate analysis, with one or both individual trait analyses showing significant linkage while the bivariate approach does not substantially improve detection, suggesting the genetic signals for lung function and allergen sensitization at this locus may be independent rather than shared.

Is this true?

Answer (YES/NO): NO